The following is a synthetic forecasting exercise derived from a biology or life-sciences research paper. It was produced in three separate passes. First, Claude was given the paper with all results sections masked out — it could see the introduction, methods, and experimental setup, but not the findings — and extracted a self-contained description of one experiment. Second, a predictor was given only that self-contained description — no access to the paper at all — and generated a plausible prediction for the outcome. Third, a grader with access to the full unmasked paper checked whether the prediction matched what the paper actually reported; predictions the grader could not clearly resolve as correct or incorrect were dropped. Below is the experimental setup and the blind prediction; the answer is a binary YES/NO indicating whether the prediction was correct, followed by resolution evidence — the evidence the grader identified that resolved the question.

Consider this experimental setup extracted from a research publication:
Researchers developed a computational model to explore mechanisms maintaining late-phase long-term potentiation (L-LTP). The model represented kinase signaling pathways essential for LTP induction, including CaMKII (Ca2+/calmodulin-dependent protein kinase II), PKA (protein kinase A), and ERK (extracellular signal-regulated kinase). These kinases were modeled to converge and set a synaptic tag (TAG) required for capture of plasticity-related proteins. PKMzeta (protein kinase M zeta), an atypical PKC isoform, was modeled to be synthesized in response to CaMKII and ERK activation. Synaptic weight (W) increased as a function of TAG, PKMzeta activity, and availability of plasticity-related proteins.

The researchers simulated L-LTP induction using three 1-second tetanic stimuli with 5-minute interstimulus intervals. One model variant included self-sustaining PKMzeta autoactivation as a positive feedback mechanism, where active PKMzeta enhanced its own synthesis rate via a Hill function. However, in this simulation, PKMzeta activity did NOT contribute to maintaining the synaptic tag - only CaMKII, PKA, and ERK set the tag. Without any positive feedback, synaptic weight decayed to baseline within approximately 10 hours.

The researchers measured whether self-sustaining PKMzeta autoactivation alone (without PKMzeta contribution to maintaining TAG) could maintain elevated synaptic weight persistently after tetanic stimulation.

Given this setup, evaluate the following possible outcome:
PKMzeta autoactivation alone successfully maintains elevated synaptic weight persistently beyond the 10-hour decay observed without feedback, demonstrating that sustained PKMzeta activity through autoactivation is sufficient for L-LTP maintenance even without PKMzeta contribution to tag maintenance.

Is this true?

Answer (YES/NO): NO